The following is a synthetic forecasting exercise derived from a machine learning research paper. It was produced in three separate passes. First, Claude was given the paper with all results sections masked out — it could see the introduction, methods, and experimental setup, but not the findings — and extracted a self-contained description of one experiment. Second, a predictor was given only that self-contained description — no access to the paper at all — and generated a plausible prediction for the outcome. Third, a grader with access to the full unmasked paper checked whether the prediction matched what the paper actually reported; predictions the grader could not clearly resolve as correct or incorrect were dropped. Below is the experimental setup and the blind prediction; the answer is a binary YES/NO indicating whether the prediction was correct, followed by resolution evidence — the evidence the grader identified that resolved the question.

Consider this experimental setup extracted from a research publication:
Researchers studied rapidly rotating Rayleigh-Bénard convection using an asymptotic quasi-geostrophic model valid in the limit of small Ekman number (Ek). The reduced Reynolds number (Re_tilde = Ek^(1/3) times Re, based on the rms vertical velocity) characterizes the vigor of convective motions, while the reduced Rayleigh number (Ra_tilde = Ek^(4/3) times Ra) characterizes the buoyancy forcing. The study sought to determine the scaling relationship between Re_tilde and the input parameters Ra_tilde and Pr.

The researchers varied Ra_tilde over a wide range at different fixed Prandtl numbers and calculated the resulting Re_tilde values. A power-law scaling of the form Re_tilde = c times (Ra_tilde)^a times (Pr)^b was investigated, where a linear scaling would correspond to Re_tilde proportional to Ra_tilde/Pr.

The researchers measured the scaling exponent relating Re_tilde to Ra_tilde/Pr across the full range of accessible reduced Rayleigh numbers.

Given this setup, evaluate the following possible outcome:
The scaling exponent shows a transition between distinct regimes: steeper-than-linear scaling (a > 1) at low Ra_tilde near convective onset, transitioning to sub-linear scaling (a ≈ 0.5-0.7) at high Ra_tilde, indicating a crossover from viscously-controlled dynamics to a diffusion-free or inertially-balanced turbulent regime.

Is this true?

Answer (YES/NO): NO